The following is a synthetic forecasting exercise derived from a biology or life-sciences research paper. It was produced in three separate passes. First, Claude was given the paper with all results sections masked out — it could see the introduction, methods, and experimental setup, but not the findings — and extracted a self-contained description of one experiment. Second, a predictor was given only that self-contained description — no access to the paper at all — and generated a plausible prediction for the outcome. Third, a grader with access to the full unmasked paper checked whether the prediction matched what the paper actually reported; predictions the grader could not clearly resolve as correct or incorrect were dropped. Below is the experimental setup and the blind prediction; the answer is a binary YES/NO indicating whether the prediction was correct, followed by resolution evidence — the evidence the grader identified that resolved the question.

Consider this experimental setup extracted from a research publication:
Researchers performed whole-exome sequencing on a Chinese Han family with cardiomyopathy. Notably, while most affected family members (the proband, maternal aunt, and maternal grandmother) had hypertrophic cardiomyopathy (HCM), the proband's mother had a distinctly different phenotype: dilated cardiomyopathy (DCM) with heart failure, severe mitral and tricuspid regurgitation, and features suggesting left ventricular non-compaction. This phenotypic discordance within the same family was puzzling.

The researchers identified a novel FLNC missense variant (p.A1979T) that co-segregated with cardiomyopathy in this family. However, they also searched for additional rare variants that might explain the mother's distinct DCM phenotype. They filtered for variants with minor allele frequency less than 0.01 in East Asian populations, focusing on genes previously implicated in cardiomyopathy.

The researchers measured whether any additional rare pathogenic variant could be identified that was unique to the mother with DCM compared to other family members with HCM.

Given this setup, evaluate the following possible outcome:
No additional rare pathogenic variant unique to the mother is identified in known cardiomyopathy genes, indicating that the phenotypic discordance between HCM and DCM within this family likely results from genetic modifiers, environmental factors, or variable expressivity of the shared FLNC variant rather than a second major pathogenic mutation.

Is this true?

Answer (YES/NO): NO